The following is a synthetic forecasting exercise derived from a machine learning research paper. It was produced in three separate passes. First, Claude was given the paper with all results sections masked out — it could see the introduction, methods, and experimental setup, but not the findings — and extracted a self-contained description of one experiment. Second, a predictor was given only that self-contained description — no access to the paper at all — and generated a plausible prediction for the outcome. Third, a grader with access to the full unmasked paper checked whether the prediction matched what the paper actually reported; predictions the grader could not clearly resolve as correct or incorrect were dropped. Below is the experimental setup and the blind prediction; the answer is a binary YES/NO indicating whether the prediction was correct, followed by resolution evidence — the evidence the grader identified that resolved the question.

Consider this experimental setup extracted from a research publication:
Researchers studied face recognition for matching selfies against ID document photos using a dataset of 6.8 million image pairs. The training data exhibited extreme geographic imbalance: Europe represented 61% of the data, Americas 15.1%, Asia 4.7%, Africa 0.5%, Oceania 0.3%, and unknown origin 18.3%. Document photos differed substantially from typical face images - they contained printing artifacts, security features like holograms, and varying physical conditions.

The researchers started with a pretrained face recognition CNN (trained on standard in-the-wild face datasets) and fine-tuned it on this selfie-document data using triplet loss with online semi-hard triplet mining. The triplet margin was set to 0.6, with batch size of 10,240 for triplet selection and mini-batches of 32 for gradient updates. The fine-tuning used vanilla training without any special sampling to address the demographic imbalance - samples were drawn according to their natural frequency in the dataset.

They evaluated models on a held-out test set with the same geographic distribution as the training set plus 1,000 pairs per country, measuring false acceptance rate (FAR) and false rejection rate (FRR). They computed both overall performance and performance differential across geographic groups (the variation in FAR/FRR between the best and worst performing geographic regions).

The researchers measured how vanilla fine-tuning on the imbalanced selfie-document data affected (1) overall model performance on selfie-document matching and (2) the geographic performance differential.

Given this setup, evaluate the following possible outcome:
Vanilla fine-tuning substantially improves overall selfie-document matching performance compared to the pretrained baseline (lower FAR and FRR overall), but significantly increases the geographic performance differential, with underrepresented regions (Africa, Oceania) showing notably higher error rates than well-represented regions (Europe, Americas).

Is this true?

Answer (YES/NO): YES